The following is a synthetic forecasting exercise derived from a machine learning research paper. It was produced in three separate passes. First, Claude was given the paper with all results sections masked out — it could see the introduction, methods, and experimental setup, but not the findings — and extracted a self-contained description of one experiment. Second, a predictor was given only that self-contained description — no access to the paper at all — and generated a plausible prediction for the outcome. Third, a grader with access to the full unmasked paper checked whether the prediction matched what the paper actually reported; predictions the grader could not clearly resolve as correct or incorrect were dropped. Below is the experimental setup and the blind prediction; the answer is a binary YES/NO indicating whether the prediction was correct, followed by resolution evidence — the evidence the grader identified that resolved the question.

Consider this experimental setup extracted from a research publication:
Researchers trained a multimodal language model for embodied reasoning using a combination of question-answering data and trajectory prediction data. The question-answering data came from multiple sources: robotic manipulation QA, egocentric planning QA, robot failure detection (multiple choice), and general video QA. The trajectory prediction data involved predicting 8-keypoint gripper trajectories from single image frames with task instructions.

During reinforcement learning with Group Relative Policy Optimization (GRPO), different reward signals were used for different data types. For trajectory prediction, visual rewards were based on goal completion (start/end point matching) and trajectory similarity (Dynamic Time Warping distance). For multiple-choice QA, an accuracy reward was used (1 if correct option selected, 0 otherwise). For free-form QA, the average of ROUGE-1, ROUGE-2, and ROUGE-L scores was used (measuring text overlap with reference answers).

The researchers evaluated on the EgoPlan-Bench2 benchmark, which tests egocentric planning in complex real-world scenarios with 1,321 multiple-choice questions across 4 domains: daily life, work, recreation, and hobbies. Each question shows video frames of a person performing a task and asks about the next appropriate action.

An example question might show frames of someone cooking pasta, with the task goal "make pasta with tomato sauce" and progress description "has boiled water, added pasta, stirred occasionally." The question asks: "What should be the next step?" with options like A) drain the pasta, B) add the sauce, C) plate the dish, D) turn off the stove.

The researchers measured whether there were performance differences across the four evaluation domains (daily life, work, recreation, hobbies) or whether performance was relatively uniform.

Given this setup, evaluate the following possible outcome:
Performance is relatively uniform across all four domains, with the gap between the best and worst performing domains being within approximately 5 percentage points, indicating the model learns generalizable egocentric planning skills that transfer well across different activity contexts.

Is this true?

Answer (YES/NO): YES